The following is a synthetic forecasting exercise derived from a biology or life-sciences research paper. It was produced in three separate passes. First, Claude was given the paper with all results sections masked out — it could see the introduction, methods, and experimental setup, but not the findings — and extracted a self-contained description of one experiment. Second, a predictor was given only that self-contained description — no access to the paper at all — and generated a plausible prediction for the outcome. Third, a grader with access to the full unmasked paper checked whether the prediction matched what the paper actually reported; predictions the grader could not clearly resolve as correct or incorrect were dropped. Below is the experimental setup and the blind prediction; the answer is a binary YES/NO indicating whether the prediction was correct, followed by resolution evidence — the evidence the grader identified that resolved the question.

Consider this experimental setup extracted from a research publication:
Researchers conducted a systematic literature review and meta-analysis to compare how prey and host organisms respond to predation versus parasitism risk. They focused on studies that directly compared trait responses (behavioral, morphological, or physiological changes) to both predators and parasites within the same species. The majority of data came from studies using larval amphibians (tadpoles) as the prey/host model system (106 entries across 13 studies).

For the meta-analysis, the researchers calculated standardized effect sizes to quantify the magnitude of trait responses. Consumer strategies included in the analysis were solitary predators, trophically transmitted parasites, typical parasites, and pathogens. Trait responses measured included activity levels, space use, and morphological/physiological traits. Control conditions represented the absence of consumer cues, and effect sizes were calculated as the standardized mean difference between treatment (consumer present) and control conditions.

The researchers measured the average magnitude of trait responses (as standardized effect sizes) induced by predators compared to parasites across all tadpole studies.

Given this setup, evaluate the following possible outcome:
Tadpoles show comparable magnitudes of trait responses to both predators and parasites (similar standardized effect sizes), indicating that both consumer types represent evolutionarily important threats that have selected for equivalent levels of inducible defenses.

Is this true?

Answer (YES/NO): NO